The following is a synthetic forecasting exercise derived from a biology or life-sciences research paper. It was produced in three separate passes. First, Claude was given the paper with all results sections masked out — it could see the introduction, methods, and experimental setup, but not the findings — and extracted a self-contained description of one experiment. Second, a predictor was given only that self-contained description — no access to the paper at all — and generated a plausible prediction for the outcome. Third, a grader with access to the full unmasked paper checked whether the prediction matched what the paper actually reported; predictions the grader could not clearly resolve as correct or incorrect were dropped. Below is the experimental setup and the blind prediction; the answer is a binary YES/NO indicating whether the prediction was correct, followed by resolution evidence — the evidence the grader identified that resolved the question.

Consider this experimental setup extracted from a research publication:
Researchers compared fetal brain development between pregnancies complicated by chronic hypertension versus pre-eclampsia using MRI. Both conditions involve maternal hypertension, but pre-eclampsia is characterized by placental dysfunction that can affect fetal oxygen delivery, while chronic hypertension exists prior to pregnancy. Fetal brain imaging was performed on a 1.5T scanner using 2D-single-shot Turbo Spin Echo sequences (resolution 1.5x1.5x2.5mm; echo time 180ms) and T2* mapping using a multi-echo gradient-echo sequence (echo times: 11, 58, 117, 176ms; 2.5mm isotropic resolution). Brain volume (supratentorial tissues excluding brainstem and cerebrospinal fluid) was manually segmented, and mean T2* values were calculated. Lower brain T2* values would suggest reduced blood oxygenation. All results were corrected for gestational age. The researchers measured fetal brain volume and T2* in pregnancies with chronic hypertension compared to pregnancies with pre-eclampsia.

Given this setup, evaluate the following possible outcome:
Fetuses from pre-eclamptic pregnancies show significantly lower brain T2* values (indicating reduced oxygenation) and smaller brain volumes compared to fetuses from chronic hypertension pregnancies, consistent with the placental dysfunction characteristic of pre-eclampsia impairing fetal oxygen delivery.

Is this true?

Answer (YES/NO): YES